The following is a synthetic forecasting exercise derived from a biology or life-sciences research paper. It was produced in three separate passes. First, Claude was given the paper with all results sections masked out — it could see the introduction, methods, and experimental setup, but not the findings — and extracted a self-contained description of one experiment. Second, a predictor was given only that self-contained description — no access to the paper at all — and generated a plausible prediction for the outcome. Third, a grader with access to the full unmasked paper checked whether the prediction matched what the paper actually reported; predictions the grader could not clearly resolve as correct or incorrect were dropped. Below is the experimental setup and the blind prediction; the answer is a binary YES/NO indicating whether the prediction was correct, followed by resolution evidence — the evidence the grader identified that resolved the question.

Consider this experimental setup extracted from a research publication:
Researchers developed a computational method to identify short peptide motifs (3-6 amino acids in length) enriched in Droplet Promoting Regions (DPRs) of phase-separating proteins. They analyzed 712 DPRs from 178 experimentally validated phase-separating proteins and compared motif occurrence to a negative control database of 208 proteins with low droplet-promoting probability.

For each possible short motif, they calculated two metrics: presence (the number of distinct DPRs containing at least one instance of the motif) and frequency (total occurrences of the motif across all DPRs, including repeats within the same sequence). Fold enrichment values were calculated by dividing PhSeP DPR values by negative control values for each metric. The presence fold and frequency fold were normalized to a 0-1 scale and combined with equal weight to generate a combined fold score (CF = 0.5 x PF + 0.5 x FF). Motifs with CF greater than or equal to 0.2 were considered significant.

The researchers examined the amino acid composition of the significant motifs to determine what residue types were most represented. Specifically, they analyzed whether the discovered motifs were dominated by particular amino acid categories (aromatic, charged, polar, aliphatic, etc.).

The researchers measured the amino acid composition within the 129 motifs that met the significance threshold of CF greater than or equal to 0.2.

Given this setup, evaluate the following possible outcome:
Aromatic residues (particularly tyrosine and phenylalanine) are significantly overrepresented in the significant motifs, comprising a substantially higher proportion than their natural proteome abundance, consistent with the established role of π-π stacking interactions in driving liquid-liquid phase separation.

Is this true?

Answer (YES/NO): NO